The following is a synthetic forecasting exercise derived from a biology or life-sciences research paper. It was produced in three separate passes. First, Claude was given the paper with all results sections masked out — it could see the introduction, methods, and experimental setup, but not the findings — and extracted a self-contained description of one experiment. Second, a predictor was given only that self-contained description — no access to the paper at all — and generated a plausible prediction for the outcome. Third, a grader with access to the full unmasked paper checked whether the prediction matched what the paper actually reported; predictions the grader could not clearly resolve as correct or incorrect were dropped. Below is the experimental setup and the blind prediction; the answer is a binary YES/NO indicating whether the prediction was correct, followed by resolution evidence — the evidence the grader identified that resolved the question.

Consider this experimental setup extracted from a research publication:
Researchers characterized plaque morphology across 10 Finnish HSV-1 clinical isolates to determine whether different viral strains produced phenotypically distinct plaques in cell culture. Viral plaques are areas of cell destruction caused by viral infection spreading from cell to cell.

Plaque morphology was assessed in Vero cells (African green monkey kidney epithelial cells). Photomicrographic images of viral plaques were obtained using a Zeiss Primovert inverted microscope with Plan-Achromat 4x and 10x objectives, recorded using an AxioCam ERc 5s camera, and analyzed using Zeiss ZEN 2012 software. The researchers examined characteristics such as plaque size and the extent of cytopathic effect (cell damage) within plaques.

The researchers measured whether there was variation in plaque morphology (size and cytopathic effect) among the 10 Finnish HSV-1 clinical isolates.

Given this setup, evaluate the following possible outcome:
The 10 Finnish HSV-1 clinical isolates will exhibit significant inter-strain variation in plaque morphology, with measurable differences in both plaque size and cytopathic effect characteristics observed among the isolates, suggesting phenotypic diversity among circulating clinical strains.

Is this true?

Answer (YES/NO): NO